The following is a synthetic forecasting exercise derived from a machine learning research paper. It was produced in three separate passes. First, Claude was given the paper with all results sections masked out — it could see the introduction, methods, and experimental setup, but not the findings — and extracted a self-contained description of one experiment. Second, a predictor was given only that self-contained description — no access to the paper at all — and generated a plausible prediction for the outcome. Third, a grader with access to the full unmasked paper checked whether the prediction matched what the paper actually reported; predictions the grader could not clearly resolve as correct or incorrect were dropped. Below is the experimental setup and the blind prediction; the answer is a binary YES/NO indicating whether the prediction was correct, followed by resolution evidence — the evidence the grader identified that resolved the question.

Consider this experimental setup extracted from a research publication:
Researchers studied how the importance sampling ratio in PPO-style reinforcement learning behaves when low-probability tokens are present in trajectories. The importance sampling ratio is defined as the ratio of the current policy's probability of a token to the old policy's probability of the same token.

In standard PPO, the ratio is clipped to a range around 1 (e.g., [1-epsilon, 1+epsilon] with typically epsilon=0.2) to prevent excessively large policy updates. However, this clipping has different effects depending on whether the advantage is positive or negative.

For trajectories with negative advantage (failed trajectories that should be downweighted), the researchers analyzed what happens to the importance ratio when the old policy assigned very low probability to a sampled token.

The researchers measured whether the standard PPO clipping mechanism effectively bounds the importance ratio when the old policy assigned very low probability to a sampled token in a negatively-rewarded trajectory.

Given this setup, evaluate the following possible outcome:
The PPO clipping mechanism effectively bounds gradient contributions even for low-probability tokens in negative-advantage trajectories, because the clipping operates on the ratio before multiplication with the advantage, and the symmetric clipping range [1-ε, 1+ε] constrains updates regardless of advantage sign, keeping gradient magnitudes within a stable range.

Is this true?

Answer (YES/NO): NO